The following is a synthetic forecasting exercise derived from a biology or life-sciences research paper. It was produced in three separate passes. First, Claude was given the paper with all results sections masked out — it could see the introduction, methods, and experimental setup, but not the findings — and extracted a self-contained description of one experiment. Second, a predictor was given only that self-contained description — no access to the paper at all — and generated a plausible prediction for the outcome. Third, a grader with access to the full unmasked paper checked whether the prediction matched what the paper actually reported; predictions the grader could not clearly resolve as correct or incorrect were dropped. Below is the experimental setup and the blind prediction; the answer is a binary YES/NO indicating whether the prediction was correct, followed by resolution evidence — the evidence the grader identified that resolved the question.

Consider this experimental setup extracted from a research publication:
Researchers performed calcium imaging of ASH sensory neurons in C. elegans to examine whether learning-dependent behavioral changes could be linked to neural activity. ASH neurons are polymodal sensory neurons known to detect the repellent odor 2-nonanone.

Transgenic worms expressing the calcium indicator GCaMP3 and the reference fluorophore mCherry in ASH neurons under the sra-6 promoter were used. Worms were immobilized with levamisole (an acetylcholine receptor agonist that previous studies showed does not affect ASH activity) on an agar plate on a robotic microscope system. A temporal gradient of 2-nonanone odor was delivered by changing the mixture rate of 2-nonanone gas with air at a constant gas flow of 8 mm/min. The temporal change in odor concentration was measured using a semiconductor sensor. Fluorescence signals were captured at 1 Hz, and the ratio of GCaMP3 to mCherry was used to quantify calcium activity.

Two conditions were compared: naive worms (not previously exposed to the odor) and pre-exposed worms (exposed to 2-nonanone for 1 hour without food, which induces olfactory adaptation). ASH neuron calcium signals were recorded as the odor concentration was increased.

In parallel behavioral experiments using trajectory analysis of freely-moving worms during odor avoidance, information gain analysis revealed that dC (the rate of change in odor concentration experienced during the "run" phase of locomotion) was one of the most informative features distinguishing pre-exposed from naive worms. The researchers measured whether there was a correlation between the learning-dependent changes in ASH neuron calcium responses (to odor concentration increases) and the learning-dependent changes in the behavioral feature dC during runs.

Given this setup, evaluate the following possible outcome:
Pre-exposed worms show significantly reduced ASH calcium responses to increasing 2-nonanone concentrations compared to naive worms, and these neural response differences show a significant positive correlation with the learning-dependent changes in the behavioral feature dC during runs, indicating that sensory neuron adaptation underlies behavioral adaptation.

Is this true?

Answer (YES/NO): NO